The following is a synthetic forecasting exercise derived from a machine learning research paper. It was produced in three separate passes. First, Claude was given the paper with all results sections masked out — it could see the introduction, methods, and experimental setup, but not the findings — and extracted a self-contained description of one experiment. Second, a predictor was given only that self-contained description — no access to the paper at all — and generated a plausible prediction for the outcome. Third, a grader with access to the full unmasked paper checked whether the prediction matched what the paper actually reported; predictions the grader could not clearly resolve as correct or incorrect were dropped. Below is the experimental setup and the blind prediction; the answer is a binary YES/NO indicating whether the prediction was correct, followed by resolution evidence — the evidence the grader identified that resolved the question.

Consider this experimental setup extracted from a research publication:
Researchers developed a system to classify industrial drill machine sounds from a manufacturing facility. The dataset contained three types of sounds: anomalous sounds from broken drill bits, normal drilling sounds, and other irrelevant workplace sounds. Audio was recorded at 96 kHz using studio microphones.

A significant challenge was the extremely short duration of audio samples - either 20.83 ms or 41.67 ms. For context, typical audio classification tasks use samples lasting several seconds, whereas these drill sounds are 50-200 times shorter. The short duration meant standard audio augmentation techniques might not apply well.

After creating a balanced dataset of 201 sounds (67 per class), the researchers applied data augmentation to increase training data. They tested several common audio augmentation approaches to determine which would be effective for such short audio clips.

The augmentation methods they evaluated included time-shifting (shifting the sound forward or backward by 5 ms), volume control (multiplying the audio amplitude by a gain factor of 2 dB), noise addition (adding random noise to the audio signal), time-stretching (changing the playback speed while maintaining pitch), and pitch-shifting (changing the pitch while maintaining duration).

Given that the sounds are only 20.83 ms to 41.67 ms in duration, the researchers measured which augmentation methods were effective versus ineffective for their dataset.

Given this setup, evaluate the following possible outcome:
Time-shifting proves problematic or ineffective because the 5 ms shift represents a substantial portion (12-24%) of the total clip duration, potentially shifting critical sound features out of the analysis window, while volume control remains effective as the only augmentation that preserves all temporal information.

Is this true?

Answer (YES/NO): NO